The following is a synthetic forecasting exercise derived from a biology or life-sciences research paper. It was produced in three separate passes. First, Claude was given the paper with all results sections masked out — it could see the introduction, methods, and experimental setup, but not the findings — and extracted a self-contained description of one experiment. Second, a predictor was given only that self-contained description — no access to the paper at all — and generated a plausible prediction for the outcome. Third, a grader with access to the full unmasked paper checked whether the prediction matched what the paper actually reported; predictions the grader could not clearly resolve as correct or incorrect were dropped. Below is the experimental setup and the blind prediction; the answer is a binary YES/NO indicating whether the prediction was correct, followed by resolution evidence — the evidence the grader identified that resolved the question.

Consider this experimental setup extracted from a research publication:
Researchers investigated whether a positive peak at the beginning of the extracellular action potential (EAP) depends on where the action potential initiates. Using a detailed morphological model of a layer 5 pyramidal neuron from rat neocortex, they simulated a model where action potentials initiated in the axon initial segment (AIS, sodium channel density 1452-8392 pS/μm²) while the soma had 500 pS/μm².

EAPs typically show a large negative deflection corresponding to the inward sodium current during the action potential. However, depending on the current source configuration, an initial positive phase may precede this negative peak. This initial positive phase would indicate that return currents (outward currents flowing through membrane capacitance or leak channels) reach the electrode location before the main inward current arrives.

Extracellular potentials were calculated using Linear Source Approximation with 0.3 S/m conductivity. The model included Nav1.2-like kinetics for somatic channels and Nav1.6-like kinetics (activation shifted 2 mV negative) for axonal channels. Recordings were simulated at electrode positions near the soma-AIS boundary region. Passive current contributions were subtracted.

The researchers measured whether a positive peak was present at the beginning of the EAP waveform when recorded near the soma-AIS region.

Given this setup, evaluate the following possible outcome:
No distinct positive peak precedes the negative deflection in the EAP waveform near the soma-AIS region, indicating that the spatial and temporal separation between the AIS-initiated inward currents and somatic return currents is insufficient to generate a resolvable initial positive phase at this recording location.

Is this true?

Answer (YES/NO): NO